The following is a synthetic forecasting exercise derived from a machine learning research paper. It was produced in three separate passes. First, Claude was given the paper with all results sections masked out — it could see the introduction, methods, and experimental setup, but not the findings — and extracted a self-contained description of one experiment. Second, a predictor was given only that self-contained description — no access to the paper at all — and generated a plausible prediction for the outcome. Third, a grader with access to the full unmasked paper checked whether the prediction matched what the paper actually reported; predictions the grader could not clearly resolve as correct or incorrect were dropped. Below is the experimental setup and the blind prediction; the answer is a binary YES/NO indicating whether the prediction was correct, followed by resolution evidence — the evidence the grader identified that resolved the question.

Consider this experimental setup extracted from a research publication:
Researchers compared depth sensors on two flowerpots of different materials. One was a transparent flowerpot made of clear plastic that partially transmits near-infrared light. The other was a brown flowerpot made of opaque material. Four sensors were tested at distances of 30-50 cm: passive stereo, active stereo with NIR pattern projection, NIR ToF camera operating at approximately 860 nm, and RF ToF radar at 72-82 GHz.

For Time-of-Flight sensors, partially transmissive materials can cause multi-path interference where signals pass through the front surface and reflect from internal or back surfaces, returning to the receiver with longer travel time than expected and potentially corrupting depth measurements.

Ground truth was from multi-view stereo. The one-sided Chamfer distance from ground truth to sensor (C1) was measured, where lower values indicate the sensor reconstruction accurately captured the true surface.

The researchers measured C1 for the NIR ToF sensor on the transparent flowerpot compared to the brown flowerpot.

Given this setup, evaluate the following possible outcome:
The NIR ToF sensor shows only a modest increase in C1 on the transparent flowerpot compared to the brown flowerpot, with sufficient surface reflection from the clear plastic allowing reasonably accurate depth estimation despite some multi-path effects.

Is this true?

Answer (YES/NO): NO